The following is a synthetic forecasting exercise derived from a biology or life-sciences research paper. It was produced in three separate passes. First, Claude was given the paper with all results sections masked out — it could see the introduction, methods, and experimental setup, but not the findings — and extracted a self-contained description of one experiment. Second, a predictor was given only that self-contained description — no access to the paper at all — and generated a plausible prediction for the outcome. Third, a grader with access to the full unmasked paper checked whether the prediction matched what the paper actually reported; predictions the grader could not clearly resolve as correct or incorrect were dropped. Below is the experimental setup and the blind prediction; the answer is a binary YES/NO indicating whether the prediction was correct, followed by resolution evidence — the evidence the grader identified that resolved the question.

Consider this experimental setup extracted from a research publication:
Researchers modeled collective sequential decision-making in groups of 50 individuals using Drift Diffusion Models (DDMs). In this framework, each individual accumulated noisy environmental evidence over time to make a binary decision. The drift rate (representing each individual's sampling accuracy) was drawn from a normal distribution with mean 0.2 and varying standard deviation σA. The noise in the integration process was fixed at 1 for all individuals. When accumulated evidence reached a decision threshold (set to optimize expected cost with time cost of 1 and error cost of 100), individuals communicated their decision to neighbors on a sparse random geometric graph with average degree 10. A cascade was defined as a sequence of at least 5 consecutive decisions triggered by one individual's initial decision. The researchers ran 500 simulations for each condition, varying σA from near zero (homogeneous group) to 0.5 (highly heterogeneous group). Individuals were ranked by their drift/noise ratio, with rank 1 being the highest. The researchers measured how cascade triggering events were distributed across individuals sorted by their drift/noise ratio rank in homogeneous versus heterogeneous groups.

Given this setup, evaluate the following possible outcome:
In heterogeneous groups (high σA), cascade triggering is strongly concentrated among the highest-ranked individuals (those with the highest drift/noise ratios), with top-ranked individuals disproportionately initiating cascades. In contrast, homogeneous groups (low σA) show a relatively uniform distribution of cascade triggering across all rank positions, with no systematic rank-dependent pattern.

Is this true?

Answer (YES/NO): YES